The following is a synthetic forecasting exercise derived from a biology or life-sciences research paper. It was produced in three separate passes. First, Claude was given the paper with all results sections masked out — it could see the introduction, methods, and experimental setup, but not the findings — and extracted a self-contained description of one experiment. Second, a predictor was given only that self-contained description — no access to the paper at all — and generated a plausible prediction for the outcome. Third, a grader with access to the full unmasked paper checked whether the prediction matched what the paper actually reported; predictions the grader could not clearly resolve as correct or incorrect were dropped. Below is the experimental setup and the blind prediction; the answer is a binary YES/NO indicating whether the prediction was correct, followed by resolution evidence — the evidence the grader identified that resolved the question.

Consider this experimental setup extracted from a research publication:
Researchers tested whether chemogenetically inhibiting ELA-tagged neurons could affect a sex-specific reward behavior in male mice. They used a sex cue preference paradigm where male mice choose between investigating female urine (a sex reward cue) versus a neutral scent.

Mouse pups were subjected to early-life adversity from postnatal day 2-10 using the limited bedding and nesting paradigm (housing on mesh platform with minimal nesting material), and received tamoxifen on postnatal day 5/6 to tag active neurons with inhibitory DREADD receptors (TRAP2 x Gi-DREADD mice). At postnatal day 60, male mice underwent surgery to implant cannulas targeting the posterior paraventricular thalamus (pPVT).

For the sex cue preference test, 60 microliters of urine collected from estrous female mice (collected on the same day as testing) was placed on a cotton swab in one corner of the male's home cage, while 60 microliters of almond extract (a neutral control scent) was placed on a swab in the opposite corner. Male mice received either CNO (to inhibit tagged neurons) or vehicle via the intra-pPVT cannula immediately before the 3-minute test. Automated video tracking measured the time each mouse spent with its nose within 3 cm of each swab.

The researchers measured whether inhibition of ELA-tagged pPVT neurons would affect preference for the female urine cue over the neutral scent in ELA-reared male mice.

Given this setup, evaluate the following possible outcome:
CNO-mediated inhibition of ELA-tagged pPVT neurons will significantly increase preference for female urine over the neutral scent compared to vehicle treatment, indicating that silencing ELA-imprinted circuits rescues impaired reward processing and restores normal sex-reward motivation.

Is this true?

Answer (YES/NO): NO